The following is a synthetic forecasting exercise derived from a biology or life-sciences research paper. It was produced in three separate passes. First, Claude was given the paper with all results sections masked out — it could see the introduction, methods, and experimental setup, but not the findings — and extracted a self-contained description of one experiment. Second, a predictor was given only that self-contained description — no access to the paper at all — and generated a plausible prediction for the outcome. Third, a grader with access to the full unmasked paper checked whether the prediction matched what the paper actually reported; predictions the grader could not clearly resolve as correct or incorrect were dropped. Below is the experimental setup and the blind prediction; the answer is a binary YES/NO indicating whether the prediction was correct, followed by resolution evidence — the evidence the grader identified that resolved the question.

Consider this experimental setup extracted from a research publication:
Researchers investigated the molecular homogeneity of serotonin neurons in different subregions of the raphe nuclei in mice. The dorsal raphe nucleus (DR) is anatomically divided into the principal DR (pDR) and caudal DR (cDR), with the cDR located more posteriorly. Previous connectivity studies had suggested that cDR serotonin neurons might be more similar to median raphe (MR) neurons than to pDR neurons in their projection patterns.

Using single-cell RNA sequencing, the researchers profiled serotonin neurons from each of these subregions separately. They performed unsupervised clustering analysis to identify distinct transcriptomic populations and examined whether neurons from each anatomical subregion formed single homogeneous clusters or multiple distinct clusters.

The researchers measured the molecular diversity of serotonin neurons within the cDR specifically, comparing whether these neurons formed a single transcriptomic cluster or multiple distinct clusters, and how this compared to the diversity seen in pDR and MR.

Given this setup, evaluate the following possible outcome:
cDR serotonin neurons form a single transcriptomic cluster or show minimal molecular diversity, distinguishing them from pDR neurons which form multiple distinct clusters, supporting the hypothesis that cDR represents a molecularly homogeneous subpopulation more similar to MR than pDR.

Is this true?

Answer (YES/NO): NO